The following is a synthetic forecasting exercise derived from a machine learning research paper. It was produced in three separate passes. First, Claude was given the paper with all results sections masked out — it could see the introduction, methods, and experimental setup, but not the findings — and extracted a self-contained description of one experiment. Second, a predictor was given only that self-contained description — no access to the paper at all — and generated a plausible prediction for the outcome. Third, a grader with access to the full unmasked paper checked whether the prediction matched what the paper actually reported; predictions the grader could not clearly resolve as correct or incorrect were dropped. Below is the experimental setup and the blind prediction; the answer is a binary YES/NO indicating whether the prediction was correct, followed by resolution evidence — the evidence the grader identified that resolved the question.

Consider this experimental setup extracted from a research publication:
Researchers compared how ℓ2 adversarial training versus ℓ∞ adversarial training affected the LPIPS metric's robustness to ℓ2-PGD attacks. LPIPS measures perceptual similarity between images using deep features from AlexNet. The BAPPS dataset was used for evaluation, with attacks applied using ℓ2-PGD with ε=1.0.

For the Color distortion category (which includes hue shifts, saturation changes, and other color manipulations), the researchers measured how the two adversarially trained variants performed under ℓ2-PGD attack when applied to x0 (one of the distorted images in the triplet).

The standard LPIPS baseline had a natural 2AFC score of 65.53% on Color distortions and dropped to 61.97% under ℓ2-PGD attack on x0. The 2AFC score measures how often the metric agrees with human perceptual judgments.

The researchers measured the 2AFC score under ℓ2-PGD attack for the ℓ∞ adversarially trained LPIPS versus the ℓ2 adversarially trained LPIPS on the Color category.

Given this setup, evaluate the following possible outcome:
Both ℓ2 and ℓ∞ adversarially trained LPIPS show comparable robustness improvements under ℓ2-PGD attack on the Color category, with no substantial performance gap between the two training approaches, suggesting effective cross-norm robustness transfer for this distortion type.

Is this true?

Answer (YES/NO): NO